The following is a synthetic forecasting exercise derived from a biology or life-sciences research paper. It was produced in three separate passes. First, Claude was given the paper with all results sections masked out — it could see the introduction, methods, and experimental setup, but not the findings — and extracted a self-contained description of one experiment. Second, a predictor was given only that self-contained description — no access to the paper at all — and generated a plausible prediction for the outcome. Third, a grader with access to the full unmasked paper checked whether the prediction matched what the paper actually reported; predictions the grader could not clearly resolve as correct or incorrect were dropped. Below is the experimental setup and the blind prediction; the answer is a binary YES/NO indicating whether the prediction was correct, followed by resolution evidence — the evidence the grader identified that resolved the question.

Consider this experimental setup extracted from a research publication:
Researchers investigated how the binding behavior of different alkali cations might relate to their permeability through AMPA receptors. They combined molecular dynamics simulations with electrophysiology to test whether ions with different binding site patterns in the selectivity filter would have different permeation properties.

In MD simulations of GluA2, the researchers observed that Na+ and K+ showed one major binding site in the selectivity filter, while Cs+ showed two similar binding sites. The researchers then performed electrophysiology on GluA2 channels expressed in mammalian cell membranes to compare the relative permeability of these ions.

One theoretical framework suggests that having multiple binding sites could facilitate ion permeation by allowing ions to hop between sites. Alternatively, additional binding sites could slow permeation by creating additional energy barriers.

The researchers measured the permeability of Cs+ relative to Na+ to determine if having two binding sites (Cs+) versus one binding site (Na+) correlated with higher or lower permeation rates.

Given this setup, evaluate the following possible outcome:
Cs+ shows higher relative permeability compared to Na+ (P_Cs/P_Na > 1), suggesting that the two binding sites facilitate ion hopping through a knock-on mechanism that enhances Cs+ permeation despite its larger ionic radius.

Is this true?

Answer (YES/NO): YES